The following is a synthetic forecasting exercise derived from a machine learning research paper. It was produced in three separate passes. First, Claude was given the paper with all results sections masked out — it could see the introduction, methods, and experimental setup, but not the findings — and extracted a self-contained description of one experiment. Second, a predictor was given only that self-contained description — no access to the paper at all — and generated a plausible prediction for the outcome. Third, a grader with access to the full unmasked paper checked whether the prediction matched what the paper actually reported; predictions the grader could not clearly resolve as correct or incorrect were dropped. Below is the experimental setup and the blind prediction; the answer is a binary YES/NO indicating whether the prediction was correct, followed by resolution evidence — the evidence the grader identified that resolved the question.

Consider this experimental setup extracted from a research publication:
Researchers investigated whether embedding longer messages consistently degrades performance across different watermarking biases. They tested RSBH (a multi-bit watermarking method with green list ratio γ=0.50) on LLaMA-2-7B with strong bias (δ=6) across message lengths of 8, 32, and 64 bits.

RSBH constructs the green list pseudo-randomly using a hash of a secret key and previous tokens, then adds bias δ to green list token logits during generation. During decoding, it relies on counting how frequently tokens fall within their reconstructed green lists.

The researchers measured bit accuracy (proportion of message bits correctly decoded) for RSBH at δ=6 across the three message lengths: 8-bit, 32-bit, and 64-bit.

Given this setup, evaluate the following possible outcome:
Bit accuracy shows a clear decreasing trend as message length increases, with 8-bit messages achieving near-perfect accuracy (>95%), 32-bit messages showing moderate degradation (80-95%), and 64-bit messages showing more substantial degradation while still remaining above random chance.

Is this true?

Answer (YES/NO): NO